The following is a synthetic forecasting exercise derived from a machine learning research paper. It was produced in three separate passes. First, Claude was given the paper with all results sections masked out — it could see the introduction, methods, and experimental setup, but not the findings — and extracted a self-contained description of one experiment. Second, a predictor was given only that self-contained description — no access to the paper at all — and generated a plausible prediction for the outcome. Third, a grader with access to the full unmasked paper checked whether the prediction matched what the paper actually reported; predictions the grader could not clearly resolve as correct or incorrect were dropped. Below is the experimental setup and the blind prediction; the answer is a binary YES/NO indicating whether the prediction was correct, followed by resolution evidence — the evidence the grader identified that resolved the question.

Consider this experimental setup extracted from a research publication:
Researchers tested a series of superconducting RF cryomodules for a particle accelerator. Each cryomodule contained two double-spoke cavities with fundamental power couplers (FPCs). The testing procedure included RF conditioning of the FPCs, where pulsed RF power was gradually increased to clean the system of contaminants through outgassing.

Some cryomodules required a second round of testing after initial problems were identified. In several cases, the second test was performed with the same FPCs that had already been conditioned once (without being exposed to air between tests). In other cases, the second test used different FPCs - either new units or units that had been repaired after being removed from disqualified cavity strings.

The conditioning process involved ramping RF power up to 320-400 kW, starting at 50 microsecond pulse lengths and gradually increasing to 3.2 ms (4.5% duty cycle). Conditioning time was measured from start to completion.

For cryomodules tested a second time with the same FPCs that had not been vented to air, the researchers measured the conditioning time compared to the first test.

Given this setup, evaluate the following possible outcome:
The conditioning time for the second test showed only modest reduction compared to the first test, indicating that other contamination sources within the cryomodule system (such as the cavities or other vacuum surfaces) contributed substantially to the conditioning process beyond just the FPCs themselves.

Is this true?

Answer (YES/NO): NO